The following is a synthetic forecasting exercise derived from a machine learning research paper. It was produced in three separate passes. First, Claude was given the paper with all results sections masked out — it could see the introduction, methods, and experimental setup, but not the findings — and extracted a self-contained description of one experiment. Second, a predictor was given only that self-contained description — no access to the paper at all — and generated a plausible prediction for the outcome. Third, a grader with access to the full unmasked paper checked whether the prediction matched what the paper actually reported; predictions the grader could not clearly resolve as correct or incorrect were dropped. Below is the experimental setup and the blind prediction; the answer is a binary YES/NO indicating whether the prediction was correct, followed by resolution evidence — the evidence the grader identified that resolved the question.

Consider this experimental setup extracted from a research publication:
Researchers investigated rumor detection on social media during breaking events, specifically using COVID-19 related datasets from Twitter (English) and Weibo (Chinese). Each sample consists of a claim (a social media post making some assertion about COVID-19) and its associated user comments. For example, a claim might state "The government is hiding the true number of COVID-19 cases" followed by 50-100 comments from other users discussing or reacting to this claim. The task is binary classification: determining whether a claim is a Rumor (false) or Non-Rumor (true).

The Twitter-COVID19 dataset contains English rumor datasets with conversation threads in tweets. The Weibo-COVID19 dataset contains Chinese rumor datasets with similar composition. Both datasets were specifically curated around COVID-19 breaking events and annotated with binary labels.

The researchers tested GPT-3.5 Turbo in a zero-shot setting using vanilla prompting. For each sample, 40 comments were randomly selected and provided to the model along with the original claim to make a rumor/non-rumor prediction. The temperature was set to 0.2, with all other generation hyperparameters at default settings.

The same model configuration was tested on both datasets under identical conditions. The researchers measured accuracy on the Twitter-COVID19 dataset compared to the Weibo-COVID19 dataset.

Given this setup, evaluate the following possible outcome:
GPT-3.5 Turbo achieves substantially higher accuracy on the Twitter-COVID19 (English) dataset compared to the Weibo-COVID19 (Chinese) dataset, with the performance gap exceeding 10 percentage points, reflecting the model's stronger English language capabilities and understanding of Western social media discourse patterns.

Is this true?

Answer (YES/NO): NO